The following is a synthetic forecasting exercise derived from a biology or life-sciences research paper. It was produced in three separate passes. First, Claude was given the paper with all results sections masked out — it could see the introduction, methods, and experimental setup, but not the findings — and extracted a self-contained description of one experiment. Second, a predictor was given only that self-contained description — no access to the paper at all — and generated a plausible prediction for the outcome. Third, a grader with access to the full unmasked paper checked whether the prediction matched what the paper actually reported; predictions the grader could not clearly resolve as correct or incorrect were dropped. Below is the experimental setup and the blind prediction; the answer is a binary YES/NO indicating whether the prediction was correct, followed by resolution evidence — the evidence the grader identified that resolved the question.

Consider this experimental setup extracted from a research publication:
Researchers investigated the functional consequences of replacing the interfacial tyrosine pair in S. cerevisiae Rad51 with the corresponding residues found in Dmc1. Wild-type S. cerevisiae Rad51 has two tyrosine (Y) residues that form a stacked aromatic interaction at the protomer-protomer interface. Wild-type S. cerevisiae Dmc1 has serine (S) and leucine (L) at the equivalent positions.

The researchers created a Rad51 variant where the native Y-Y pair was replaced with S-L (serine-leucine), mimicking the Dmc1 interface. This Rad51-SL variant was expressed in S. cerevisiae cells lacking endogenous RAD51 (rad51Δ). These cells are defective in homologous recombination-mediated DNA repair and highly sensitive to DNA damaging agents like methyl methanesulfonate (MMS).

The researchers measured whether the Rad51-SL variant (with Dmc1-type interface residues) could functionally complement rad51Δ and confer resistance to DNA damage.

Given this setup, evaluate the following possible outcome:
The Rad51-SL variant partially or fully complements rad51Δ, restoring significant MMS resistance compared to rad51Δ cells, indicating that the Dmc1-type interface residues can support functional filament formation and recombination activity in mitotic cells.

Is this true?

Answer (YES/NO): NO